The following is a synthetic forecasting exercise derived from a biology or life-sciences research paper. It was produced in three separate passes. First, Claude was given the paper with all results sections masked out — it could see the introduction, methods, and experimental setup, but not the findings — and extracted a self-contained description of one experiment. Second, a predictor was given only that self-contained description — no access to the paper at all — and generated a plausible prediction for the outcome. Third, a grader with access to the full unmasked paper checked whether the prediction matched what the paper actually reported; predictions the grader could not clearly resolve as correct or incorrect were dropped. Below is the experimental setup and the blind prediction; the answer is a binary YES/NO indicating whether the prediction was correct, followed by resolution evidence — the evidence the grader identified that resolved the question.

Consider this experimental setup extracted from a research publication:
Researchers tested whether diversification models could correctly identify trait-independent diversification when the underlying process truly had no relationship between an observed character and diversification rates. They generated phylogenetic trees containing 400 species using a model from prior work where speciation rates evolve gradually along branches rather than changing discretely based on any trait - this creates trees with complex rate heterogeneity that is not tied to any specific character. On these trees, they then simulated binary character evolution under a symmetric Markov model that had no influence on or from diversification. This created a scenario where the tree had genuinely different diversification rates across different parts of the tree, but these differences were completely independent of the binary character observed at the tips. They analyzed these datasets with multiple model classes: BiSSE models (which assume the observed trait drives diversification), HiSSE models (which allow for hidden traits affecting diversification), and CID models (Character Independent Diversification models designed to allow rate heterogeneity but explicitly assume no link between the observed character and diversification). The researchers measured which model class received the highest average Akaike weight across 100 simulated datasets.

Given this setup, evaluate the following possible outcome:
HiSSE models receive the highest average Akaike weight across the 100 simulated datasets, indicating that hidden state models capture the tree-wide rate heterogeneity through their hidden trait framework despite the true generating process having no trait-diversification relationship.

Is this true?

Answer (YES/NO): NO